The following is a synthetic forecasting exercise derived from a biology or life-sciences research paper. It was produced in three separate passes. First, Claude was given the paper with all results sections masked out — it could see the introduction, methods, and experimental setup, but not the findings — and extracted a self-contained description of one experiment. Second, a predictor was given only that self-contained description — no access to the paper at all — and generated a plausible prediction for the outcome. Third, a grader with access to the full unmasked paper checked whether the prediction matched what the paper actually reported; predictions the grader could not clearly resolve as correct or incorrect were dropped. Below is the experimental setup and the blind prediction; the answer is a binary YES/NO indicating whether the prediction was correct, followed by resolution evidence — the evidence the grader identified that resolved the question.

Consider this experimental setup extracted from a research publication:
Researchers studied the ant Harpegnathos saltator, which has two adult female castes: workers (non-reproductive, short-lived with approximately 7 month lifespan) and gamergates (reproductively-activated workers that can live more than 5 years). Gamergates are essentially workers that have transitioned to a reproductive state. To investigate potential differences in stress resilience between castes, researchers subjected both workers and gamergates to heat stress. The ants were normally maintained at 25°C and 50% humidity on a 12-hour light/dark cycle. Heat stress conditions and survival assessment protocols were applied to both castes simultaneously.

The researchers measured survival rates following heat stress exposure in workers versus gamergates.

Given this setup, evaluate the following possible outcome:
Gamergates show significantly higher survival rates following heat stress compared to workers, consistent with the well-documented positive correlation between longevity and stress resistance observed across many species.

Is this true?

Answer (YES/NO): YES